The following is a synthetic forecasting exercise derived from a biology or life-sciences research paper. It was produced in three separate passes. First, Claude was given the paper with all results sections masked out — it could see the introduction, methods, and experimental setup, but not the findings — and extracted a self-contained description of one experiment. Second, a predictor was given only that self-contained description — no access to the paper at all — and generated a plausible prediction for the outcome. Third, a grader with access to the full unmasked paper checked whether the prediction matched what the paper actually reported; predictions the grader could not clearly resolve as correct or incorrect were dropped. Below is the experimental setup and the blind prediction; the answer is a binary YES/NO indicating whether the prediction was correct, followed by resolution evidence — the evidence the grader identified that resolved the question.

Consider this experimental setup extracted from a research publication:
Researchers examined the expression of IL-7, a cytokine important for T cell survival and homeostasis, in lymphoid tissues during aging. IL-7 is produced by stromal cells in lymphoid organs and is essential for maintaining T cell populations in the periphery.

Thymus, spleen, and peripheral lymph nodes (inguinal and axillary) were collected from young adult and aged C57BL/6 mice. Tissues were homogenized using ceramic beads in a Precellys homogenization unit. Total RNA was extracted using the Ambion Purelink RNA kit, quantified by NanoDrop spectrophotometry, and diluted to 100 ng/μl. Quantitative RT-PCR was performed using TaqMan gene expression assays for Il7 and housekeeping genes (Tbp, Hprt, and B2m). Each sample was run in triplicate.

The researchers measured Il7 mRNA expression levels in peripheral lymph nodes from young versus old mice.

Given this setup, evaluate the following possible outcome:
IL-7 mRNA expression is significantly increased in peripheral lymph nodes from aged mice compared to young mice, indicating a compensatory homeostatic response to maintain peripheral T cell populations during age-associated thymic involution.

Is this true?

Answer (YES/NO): YES